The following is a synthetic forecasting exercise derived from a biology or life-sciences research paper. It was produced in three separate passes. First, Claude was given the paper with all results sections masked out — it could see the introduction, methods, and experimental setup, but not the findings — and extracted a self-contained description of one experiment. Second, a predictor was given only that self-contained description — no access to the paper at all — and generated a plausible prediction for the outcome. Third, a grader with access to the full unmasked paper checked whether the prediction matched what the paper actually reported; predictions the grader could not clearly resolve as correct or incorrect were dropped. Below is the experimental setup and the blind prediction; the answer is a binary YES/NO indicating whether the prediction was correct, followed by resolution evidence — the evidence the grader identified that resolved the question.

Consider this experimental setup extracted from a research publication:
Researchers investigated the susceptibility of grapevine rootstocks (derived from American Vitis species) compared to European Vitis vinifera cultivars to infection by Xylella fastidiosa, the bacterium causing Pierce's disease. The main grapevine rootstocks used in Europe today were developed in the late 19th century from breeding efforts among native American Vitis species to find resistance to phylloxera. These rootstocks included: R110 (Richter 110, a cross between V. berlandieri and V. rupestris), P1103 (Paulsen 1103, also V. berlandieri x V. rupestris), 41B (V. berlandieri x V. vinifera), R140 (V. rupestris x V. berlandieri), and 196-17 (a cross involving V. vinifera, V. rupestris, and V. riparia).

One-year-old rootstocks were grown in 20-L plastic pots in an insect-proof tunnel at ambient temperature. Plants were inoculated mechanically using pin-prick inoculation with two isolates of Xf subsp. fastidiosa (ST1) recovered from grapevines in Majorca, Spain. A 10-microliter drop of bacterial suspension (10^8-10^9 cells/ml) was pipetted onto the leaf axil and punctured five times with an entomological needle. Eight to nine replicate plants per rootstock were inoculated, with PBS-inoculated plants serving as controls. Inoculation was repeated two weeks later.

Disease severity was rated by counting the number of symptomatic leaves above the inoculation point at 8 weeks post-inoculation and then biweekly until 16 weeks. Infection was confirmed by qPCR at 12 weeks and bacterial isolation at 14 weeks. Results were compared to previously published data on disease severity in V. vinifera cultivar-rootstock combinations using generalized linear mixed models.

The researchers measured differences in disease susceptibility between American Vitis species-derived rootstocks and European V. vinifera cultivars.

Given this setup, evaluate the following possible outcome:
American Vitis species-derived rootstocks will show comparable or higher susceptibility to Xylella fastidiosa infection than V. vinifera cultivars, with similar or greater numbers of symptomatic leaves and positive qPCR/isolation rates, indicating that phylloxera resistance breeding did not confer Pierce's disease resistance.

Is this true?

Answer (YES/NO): NO